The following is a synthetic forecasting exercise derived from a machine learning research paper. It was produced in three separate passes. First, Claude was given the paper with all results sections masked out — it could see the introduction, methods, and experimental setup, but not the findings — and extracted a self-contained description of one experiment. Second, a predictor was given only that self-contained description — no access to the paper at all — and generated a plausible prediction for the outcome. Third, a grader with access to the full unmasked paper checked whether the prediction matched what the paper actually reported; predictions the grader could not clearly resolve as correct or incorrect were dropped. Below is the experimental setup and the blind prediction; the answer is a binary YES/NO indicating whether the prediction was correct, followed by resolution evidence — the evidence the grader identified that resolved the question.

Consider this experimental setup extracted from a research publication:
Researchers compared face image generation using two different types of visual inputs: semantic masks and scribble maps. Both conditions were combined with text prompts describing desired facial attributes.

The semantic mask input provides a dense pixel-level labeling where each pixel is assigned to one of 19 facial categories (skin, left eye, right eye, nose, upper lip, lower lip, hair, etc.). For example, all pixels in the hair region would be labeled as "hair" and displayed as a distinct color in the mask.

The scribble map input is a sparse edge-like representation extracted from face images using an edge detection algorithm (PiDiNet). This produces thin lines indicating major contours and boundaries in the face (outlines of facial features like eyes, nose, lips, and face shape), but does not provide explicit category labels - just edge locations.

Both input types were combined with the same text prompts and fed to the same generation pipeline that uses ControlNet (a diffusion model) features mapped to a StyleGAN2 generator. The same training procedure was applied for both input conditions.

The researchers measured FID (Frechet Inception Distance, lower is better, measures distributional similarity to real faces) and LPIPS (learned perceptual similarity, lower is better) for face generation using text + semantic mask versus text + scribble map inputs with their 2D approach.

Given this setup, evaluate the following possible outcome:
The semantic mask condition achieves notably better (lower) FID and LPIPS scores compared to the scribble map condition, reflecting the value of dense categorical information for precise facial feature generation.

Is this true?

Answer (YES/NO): YES